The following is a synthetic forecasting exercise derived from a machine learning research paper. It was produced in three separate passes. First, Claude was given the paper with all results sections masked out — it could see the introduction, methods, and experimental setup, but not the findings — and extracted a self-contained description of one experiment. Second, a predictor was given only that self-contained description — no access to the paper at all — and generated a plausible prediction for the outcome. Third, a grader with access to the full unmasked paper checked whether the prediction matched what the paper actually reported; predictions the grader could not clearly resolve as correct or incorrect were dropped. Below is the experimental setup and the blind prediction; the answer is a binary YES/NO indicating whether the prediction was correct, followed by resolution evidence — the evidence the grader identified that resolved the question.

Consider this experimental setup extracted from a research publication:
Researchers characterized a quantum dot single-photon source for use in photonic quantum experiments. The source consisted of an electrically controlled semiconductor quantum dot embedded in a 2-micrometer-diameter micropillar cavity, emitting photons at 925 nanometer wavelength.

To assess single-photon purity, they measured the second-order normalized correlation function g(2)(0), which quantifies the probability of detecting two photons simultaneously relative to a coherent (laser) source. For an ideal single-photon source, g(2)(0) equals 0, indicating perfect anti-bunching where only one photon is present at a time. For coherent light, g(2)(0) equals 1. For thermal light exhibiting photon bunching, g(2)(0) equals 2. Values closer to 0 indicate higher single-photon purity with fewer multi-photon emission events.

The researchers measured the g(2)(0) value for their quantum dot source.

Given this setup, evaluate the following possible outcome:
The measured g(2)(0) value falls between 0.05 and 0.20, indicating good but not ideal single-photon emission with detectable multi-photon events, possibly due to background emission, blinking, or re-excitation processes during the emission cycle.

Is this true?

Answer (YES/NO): NO